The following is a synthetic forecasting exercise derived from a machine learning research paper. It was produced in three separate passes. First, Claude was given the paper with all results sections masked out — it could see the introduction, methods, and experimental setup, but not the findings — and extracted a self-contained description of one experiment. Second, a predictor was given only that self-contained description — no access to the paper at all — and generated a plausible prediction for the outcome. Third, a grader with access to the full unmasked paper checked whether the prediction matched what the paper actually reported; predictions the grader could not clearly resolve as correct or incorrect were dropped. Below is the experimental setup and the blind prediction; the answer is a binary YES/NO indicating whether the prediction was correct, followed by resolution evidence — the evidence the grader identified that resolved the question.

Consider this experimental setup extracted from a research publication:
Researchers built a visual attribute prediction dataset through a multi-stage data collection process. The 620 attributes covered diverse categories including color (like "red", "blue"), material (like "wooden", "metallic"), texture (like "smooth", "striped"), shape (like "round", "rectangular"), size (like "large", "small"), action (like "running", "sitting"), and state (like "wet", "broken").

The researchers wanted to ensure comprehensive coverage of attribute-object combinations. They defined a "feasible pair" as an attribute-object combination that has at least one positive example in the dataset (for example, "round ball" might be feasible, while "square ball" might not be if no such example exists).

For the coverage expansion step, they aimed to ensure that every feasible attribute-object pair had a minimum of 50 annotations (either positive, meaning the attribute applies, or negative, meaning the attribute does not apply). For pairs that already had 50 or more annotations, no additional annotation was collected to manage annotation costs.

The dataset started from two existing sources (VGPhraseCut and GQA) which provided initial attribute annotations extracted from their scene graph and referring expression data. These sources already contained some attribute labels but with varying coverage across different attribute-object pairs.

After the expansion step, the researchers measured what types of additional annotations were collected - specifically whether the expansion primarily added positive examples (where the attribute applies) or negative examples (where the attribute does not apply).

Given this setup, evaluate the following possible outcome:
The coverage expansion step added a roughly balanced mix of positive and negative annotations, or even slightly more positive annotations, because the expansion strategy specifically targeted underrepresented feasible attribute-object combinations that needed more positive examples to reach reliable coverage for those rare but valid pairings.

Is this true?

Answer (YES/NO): NO